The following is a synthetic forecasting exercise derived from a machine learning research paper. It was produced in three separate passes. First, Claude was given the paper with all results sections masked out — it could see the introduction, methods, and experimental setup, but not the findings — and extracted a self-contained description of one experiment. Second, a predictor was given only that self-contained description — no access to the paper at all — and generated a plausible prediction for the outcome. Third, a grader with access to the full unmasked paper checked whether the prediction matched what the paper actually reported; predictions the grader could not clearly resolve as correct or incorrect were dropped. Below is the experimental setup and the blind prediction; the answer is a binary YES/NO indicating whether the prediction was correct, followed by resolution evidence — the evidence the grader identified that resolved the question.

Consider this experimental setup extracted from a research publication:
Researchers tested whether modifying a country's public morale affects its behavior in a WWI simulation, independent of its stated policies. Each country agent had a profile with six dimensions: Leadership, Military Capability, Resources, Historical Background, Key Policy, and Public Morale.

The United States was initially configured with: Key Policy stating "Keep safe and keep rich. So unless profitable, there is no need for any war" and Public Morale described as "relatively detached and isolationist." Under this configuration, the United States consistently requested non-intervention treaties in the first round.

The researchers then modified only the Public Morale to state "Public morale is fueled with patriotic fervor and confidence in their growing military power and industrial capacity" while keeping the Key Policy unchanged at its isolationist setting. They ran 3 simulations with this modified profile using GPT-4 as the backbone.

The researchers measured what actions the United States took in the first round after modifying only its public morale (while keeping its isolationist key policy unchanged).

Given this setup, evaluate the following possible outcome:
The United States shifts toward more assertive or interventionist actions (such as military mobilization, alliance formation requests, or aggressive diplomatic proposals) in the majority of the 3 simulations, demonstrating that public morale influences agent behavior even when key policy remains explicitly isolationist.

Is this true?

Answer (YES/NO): YES